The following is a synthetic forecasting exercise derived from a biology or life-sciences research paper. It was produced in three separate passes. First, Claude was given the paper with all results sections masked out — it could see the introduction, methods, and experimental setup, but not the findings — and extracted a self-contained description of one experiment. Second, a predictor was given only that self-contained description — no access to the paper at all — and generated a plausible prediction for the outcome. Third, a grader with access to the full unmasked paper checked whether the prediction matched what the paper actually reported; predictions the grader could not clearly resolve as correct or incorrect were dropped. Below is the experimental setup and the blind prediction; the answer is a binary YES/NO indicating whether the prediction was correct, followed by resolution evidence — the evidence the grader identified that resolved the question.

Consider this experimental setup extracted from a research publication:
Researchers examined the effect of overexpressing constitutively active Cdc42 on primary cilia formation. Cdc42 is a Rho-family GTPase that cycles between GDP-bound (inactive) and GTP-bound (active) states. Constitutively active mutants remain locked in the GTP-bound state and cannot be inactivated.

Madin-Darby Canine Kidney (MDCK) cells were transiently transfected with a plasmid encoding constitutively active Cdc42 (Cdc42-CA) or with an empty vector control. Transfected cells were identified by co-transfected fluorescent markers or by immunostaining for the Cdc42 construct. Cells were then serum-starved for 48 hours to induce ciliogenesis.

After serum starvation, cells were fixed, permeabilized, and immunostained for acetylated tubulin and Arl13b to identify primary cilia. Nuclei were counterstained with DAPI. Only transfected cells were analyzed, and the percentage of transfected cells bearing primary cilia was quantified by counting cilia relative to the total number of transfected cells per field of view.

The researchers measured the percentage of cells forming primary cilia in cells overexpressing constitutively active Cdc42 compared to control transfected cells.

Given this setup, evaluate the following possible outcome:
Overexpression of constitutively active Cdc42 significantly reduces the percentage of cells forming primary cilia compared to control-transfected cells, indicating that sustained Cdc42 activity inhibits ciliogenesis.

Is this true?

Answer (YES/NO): YES